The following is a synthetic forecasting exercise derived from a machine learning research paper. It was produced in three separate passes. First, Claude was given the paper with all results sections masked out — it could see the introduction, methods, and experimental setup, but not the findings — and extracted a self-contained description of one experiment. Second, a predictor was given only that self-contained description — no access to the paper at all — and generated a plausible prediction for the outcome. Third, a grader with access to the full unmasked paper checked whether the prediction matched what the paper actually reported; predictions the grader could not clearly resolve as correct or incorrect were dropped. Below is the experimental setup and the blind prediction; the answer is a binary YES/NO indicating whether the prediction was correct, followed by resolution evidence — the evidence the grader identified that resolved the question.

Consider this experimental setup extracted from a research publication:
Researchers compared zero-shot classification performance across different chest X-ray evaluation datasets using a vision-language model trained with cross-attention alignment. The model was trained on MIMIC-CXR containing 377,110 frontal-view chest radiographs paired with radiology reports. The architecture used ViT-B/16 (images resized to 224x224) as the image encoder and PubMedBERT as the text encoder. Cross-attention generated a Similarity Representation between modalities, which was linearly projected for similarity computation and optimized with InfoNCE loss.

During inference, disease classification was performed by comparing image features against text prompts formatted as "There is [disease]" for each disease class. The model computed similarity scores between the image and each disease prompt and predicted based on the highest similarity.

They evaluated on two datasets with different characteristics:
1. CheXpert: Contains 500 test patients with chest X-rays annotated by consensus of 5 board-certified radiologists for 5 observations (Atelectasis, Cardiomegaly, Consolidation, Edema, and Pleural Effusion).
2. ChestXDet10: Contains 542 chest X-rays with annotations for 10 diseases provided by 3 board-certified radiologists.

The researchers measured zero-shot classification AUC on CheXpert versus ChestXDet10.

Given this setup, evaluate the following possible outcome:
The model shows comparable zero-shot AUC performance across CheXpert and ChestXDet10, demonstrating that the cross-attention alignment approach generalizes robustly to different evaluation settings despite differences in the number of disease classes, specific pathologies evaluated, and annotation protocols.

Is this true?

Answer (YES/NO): NO